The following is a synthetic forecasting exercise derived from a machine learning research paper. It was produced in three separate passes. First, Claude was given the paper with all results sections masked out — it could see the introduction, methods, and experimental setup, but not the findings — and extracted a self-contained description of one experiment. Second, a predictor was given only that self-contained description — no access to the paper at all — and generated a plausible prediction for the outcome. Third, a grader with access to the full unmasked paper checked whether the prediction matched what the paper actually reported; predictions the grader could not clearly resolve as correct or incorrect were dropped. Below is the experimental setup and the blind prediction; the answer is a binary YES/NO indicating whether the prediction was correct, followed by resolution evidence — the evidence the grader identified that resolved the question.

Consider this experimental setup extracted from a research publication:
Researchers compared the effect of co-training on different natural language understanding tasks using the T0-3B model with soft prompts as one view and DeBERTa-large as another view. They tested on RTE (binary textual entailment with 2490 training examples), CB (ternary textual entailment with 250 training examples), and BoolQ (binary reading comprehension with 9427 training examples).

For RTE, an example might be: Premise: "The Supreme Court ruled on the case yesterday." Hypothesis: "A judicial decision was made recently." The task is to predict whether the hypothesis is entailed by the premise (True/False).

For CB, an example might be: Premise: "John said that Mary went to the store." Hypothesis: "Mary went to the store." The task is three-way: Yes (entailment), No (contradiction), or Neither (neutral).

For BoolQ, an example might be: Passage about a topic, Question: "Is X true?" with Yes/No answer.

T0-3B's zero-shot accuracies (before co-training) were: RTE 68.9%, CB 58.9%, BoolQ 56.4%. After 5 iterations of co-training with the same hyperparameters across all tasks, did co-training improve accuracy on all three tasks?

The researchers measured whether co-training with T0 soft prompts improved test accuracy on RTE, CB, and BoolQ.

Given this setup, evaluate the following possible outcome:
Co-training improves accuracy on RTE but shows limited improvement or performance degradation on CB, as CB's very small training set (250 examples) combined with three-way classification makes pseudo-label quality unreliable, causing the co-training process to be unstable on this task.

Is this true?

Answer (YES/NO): NO